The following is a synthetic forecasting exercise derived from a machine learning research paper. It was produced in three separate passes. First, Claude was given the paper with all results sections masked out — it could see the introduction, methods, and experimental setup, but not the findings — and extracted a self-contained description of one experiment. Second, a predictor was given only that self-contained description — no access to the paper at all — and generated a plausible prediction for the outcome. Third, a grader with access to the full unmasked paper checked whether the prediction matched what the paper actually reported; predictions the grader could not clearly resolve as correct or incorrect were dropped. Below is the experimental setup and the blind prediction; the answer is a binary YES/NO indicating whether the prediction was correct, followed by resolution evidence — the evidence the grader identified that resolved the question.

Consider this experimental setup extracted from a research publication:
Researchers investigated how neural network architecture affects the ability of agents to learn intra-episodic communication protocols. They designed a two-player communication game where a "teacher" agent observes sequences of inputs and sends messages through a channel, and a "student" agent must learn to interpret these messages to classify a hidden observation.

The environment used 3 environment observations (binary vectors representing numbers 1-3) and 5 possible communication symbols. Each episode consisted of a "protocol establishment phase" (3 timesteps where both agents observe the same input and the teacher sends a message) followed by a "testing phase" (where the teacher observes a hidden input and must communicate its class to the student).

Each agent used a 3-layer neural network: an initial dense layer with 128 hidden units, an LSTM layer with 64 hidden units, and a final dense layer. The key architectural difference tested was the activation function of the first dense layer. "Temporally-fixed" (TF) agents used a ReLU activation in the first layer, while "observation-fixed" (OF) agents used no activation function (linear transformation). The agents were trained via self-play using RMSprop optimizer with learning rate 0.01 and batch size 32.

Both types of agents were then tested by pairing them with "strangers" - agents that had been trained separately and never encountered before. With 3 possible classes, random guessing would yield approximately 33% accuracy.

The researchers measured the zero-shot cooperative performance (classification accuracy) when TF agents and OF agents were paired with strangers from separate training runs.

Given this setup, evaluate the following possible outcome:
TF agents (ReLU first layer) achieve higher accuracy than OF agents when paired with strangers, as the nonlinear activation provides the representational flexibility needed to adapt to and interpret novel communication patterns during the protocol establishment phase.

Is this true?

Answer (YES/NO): NO